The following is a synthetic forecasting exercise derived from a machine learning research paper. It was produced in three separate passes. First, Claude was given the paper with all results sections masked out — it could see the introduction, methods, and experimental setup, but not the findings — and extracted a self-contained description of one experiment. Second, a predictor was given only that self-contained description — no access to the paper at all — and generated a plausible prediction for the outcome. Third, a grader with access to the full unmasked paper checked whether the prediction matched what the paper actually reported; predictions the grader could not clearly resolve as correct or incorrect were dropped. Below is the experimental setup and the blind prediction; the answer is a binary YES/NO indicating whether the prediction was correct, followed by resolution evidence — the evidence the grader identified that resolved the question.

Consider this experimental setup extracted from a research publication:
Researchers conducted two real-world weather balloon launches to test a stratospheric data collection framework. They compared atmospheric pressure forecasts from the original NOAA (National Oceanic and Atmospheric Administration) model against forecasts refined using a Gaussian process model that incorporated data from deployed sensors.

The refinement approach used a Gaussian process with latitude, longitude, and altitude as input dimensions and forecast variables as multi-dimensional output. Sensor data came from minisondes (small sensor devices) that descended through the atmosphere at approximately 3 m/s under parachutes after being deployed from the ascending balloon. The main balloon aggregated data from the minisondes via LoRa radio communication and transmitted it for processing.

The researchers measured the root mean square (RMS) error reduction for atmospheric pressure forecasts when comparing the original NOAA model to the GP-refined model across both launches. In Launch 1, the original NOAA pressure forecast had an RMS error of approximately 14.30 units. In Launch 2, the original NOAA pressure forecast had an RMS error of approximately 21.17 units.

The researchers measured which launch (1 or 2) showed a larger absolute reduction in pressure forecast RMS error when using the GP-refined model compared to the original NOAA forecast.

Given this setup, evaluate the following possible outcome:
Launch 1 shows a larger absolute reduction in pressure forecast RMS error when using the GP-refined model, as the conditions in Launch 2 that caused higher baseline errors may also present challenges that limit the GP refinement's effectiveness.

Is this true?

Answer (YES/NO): NO